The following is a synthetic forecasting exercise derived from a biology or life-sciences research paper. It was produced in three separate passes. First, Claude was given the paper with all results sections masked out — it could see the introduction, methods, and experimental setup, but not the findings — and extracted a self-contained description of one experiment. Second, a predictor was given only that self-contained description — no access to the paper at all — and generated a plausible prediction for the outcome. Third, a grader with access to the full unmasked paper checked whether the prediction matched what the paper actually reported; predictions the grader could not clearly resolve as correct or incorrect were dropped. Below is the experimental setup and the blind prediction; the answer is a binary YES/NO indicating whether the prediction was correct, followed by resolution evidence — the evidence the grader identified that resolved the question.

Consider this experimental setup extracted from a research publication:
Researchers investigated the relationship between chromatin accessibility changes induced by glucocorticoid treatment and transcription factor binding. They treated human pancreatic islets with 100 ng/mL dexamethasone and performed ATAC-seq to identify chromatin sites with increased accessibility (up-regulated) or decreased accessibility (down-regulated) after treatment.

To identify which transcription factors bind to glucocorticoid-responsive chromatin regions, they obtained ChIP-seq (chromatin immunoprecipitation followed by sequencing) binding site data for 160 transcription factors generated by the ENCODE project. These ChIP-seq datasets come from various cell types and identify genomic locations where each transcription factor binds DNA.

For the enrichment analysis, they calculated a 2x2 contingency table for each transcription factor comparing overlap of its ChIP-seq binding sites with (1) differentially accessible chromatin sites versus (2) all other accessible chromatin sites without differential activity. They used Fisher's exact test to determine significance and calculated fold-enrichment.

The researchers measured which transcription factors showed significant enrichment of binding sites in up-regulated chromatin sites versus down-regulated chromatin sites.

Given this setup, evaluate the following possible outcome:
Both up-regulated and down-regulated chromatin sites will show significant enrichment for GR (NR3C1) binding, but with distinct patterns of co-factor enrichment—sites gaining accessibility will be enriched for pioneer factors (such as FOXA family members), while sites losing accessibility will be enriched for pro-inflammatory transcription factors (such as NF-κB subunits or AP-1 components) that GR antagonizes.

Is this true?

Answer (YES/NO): NO